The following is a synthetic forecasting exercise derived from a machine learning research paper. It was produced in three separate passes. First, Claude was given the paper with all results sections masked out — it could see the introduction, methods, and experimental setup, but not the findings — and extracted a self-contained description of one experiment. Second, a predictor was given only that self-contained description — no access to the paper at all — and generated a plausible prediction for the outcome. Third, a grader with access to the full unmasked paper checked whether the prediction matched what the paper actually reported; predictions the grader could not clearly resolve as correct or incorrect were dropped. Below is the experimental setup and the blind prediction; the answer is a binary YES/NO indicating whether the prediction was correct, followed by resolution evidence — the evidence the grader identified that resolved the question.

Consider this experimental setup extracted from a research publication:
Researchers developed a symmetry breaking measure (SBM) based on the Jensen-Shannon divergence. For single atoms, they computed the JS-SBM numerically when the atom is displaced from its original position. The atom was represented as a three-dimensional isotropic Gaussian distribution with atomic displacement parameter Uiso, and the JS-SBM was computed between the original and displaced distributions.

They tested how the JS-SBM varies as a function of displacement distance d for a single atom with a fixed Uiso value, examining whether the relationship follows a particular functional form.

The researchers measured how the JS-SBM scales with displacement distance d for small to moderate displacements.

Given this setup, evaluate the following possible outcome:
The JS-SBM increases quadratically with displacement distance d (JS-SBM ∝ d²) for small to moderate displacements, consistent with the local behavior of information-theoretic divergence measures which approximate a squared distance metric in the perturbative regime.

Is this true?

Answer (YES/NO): YES